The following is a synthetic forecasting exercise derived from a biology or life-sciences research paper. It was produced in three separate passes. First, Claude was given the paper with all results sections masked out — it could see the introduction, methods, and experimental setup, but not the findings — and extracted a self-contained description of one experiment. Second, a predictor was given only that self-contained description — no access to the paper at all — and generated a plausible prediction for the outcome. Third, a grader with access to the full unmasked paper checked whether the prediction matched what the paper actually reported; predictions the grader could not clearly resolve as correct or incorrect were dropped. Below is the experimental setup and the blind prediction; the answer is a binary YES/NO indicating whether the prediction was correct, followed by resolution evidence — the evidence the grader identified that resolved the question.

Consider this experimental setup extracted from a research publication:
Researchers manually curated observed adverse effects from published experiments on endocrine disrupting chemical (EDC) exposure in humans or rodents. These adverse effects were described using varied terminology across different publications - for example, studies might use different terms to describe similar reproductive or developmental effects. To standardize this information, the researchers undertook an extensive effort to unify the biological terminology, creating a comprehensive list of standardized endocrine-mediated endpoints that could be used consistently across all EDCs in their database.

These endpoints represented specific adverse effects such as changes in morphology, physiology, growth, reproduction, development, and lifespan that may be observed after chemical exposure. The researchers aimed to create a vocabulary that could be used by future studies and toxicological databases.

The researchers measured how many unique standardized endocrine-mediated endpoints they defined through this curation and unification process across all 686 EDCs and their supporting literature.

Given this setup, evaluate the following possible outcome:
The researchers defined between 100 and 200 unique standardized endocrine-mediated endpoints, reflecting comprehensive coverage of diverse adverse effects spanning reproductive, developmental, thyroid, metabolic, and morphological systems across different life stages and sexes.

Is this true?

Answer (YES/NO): NO